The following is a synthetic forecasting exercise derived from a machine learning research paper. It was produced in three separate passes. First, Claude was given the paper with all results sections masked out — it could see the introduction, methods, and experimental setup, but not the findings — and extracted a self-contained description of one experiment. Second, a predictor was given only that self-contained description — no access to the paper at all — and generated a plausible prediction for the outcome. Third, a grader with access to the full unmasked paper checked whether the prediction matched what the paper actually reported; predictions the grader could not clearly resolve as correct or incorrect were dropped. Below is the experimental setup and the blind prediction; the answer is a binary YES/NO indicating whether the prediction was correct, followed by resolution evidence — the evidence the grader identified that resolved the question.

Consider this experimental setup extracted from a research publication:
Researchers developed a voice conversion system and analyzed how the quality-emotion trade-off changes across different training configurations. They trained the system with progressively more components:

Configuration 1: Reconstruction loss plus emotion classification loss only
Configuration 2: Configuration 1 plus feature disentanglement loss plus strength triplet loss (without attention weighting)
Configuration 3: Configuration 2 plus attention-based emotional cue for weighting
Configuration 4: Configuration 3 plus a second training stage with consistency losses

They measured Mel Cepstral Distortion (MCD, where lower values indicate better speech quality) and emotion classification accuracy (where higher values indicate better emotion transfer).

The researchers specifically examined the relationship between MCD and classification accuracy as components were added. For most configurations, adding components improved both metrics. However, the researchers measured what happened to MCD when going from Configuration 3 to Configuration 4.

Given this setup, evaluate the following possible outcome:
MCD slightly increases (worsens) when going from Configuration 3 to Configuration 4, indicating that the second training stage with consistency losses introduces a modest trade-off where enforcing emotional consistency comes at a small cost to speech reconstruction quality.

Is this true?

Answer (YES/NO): YES